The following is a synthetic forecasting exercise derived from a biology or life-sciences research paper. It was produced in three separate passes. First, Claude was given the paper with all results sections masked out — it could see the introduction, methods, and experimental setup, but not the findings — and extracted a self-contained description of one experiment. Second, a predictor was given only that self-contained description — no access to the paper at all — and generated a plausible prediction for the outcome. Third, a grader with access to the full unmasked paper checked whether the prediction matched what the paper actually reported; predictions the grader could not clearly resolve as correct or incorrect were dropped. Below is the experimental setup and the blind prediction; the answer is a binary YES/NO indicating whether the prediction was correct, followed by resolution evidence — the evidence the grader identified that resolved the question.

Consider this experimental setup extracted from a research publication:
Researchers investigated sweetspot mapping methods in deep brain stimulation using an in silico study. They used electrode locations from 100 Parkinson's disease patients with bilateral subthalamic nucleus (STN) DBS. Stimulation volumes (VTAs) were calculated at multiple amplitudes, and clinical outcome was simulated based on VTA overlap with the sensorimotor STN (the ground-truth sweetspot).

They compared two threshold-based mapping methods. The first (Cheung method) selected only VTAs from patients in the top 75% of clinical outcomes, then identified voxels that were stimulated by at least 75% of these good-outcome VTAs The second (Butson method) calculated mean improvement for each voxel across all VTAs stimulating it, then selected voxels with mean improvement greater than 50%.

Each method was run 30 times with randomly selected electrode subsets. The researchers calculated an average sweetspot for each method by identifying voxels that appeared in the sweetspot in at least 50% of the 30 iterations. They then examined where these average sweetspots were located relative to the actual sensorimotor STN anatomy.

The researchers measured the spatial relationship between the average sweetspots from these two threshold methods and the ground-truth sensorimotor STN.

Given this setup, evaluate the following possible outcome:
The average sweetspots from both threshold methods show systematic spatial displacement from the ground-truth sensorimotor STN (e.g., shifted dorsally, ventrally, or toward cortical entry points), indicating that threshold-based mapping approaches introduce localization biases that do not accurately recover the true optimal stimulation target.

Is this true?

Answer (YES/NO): NO